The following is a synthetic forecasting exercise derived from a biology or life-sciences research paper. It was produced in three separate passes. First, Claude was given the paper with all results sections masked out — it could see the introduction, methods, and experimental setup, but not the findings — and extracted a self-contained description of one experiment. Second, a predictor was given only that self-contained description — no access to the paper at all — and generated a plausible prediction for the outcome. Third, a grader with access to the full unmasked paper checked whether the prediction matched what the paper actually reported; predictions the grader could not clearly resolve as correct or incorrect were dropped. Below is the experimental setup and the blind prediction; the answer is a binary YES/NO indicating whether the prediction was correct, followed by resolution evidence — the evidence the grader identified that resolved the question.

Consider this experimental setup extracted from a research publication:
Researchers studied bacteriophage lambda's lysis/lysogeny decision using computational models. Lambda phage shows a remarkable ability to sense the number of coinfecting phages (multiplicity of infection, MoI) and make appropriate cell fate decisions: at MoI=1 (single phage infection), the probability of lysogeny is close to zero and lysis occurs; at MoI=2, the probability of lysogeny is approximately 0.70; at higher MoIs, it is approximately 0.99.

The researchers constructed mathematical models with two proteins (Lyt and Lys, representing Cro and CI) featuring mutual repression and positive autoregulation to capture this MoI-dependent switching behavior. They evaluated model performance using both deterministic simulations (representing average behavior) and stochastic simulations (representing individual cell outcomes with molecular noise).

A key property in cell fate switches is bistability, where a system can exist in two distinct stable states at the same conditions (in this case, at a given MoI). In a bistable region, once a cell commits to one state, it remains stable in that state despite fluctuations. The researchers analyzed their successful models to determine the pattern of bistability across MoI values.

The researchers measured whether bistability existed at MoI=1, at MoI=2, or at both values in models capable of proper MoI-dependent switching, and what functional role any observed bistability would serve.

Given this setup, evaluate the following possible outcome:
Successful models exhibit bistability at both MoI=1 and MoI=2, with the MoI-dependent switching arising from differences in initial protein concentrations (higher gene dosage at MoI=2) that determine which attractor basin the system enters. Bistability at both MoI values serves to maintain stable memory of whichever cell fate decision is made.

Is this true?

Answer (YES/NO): NO